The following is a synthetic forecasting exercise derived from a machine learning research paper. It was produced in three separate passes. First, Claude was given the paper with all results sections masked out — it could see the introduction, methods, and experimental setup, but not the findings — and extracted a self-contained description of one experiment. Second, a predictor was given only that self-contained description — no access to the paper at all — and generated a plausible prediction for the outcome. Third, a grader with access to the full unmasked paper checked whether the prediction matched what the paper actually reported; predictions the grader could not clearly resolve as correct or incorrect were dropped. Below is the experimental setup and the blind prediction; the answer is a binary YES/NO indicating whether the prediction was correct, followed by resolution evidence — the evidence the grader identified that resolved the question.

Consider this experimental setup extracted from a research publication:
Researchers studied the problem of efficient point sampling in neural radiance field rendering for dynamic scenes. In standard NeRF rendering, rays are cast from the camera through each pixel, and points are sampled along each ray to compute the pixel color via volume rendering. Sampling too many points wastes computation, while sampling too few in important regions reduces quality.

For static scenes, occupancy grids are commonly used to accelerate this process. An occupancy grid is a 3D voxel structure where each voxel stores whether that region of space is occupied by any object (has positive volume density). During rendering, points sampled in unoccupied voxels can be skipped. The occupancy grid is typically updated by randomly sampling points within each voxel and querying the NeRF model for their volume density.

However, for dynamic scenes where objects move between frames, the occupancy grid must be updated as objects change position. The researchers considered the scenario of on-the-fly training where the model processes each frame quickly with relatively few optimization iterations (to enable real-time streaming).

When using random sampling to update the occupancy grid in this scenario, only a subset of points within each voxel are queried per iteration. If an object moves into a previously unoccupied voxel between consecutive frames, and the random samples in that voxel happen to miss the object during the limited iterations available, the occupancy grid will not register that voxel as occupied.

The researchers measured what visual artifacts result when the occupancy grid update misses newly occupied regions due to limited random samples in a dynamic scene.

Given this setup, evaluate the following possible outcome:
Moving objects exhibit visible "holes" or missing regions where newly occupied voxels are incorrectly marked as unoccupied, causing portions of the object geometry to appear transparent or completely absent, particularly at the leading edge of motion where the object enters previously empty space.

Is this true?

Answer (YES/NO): YES